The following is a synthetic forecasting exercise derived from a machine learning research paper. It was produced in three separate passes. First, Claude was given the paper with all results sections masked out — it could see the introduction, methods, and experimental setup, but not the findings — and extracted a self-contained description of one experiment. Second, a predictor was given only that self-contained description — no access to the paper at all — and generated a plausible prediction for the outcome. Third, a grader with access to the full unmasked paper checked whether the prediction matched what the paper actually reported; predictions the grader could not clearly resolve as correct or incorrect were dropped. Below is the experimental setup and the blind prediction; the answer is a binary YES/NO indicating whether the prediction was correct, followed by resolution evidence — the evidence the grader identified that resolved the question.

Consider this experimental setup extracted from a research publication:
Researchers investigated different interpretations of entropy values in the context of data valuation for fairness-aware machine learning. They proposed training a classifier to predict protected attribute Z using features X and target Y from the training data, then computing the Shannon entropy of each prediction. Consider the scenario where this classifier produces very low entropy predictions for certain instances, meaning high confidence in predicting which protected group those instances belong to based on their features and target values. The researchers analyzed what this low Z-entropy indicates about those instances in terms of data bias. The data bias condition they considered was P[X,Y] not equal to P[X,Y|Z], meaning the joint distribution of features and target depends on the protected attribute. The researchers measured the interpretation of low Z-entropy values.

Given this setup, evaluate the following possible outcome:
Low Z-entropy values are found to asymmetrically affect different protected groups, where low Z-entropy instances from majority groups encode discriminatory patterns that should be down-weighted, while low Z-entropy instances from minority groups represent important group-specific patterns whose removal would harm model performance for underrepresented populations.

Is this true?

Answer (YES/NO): NO